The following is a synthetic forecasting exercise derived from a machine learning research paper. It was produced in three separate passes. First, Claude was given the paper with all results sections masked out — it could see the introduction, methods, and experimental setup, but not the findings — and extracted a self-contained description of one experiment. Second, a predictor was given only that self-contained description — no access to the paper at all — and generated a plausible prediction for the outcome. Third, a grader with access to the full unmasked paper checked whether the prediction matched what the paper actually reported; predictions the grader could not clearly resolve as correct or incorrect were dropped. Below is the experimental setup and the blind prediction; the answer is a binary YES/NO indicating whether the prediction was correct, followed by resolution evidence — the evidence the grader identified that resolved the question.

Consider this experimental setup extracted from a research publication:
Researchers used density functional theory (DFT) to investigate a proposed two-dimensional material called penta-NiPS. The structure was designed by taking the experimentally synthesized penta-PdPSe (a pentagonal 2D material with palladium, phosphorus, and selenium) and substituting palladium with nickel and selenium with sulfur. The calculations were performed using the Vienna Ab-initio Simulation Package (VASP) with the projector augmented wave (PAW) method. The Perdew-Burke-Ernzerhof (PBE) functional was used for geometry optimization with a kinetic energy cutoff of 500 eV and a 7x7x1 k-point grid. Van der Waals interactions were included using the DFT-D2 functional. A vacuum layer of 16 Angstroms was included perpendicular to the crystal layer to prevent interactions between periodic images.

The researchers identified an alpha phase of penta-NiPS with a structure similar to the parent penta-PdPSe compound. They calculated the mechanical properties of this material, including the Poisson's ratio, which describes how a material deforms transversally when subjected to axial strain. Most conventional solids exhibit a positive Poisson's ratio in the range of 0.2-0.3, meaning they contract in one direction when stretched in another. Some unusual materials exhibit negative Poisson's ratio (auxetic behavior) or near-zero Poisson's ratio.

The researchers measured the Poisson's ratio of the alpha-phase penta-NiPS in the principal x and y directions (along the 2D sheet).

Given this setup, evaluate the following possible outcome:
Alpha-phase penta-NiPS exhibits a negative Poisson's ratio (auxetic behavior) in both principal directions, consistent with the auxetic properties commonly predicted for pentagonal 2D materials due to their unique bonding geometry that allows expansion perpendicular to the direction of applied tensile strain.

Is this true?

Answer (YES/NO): NO